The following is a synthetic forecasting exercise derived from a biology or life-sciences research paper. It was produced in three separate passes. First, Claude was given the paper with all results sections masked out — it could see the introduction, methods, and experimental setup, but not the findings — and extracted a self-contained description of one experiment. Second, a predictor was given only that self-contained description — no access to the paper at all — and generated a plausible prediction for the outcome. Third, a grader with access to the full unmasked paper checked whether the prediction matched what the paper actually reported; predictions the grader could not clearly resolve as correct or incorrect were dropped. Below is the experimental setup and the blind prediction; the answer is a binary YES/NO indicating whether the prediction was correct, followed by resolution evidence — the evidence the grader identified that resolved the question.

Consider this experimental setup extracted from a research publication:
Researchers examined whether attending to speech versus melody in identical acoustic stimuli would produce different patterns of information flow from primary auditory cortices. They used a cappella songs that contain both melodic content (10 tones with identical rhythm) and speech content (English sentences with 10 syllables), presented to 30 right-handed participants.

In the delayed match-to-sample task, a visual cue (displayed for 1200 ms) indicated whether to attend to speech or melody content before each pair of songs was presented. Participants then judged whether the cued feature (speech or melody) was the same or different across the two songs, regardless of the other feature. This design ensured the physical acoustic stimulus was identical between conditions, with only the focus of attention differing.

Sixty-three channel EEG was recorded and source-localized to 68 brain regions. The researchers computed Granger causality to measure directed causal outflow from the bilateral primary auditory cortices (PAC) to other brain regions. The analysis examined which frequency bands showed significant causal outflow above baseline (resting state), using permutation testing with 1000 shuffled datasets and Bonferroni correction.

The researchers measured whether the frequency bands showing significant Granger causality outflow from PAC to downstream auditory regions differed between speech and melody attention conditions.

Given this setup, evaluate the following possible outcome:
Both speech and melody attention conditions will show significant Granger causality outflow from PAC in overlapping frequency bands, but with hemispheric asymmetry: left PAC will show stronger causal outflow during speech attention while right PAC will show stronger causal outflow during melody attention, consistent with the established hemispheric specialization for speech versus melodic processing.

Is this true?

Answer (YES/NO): NO